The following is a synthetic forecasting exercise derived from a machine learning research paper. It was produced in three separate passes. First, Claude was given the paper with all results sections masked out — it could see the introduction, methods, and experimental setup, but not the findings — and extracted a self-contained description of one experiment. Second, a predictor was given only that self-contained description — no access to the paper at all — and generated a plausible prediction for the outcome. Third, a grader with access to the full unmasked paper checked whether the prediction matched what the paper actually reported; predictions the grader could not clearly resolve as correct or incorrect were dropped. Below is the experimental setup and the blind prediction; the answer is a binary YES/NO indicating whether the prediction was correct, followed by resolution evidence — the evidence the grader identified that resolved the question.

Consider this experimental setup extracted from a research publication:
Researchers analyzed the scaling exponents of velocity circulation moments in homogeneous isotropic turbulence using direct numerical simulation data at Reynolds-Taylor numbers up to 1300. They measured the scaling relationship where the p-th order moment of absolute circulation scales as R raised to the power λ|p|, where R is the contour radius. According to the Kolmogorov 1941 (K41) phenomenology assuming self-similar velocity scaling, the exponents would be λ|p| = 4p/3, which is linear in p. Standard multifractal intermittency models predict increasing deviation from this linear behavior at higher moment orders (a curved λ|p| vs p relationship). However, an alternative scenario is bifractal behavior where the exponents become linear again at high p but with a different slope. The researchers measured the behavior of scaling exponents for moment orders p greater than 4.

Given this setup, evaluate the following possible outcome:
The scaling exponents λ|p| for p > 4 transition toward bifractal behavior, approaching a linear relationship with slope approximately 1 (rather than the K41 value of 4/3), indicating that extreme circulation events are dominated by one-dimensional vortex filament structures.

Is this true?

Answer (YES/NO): NO